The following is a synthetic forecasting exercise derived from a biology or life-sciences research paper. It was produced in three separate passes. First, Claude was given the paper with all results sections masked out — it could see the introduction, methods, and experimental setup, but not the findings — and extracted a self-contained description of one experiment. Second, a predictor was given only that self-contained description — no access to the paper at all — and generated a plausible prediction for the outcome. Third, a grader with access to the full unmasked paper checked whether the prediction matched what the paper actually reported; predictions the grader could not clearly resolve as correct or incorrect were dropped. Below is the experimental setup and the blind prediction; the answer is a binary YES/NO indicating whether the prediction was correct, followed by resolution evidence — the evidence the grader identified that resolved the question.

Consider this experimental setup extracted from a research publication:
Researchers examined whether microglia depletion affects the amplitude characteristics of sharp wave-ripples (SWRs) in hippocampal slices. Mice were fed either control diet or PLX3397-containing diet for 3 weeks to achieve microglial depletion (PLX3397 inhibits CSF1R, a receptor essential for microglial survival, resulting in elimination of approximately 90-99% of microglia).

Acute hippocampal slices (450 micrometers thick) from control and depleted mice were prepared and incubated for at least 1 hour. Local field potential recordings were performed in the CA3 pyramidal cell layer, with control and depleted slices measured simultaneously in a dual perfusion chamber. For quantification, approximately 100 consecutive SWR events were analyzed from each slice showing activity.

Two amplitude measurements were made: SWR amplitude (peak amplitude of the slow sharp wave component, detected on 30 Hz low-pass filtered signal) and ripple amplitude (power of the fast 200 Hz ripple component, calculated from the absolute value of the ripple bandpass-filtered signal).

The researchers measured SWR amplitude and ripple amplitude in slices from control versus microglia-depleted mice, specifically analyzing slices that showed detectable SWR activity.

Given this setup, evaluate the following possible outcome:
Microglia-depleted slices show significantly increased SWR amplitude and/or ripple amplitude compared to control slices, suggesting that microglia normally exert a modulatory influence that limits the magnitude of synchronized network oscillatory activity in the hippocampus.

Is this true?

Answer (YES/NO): NO